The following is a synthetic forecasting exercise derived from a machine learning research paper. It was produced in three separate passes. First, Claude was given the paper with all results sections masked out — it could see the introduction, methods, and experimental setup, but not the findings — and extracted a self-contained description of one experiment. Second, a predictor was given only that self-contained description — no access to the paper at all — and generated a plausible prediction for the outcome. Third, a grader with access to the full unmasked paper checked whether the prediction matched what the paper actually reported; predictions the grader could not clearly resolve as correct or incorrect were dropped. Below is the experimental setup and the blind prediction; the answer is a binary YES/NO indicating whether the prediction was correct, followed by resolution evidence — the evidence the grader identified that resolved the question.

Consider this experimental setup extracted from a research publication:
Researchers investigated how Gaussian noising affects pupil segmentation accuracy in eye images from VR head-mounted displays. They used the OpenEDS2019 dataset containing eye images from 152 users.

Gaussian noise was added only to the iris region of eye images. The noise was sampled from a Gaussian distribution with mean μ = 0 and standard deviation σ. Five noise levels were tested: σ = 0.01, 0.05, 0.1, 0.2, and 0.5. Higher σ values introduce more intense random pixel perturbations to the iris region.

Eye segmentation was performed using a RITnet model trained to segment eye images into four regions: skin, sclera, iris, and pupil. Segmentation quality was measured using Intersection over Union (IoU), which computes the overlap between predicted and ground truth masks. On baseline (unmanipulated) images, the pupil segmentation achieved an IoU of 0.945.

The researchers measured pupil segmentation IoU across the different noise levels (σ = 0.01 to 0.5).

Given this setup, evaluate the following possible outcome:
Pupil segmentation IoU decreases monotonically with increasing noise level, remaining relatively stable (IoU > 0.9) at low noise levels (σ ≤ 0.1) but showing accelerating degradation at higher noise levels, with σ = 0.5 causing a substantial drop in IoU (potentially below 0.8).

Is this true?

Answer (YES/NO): NO